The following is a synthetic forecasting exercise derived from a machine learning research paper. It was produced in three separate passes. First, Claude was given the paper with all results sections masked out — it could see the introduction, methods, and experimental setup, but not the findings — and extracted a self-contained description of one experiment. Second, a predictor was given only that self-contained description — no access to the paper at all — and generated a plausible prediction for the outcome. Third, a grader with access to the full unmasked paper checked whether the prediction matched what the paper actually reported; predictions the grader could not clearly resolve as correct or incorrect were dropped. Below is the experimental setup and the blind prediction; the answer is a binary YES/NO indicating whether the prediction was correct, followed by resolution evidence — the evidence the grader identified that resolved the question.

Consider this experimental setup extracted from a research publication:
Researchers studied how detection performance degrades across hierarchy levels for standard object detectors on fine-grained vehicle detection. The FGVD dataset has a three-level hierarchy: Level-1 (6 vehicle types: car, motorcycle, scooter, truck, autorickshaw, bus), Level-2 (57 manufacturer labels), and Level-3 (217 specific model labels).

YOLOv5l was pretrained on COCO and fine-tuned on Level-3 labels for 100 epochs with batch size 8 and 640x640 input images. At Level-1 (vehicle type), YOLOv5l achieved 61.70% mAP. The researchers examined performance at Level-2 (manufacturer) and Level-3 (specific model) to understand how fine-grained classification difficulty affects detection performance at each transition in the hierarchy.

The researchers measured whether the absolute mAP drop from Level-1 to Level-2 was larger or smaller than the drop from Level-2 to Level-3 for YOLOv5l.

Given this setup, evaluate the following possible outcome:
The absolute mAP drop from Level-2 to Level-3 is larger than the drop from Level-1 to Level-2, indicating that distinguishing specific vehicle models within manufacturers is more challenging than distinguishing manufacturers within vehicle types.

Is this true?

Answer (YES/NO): NO